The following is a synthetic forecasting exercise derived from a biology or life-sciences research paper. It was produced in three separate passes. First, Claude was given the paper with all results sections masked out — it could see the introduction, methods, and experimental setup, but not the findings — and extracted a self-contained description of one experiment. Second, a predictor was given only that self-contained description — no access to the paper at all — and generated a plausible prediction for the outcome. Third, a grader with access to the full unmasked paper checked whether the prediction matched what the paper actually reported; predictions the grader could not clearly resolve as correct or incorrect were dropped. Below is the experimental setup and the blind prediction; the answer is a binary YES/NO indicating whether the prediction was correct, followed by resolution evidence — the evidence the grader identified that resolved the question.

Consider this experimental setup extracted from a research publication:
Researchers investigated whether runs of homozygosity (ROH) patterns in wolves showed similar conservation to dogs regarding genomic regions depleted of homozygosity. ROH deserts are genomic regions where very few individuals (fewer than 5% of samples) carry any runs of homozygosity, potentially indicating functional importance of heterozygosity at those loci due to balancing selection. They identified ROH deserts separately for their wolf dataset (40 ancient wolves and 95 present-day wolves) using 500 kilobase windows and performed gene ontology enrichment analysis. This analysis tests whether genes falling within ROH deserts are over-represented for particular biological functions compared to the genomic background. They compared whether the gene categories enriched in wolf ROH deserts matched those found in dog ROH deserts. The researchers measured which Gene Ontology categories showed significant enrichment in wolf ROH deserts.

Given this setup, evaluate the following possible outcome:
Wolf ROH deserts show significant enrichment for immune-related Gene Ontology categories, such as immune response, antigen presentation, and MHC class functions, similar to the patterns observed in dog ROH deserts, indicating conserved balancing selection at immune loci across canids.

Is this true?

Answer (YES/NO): NO